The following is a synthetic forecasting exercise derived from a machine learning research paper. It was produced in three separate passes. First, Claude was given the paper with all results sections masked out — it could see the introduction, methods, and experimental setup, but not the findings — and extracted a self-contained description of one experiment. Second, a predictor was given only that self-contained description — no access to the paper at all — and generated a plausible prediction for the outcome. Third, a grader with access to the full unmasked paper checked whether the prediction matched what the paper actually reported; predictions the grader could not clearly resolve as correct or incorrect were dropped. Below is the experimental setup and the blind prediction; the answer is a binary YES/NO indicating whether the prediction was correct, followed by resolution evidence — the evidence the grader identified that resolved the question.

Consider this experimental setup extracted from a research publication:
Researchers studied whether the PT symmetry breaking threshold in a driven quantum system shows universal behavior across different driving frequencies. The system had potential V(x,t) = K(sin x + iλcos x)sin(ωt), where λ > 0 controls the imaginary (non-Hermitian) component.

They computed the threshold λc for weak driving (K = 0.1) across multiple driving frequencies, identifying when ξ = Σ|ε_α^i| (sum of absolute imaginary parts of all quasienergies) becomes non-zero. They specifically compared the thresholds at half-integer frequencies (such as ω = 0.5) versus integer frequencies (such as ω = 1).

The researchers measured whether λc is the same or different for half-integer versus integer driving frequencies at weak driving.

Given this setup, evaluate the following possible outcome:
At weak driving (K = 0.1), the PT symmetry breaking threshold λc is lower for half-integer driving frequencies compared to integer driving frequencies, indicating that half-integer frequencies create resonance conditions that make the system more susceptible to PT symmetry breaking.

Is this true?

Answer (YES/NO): YES